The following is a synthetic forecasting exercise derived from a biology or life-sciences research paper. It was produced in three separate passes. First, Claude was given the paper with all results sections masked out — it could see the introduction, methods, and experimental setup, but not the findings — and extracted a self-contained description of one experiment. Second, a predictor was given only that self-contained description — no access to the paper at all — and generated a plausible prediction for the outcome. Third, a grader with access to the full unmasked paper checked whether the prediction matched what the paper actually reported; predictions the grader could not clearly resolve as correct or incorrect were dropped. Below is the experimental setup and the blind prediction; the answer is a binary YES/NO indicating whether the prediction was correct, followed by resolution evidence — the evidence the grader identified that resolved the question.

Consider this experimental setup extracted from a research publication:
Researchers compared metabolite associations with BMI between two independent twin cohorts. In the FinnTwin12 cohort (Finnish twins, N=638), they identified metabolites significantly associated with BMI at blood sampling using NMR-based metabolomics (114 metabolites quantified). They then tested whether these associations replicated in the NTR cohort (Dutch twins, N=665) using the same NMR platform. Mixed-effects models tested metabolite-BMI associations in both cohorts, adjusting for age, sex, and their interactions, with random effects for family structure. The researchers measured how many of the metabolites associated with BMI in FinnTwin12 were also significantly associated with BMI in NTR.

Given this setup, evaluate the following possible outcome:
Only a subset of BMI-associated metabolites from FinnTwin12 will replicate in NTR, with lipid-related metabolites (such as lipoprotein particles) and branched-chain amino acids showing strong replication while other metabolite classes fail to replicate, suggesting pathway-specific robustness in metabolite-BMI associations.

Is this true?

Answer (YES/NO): NO